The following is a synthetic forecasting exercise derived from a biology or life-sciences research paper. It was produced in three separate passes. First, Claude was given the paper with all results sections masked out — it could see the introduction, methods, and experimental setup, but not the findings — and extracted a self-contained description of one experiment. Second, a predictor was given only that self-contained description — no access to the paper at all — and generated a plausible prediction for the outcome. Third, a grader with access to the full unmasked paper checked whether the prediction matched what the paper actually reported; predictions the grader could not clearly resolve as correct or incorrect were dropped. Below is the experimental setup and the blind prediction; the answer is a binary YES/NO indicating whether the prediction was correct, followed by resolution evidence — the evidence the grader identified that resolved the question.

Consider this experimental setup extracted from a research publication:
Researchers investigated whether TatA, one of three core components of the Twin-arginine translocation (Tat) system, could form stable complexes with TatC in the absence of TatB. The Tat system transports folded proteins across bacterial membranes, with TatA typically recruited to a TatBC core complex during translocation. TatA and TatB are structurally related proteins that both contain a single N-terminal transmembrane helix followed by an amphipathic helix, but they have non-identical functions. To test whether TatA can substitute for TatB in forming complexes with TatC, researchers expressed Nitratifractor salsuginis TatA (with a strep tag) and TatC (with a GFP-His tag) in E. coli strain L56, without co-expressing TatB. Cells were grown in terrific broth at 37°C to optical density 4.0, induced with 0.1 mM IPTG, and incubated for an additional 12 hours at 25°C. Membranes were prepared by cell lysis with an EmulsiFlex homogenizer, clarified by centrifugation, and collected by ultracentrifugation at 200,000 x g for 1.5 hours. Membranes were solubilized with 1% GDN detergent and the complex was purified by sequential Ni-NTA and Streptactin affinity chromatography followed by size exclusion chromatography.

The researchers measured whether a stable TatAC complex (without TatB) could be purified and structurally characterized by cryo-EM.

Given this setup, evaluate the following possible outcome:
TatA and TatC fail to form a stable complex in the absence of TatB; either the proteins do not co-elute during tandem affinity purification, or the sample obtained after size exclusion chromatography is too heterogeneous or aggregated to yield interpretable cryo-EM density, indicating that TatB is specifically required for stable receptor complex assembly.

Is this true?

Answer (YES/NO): NO